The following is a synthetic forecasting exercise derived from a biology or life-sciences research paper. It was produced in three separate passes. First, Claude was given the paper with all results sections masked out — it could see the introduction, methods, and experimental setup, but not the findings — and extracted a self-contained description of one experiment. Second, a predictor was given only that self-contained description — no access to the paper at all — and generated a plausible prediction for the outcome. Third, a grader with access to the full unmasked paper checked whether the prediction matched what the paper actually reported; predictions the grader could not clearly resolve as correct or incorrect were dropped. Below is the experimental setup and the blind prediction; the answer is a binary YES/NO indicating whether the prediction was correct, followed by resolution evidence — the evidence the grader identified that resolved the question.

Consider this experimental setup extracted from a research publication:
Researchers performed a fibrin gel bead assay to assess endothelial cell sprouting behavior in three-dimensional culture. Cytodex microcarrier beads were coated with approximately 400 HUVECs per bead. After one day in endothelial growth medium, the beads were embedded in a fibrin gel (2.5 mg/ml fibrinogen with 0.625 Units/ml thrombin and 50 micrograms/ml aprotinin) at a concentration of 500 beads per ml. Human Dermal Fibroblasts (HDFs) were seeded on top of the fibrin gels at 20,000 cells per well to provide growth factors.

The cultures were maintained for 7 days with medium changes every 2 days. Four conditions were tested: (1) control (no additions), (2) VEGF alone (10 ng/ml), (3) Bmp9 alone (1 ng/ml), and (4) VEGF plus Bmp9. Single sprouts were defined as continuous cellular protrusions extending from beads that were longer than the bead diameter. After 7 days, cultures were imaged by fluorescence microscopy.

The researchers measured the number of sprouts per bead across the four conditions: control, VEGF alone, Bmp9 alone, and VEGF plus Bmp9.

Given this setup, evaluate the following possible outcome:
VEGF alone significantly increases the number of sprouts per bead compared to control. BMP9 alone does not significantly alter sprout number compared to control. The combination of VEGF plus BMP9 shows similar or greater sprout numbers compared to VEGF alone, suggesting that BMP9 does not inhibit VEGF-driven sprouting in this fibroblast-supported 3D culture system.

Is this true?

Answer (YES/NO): NO